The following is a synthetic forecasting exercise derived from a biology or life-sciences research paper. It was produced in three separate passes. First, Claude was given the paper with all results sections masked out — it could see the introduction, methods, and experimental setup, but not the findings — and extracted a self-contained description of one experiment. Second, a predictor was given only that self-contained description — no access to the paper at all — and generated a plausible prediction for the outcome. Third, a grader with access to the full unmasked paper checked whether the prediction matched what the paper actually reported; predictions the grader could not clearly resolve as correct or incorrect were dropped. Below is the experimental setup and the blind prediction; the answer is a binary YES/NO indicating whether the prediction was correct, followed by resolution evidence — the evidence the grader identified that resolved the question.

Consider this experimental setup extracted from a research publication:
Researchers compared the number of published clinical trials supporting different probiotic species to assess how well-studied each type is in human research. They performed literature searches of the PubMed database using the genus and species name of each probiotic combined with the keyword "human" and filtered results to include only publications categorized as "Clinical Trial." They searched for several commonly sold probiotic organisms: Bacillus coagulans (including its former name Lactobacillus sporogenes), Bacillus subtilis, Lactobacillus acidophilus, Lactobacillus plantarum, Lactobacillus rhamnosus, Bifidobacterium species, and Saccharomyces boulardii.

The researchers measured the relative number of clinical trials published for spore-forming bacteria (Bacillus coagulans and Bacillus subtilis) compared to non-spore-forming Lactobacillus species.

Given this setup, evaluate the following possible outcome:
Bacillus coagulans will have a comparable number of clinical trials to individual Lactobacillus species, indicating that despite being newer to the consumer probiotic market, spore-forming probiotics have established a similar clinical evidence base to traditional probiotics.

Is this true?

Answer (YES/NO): NO